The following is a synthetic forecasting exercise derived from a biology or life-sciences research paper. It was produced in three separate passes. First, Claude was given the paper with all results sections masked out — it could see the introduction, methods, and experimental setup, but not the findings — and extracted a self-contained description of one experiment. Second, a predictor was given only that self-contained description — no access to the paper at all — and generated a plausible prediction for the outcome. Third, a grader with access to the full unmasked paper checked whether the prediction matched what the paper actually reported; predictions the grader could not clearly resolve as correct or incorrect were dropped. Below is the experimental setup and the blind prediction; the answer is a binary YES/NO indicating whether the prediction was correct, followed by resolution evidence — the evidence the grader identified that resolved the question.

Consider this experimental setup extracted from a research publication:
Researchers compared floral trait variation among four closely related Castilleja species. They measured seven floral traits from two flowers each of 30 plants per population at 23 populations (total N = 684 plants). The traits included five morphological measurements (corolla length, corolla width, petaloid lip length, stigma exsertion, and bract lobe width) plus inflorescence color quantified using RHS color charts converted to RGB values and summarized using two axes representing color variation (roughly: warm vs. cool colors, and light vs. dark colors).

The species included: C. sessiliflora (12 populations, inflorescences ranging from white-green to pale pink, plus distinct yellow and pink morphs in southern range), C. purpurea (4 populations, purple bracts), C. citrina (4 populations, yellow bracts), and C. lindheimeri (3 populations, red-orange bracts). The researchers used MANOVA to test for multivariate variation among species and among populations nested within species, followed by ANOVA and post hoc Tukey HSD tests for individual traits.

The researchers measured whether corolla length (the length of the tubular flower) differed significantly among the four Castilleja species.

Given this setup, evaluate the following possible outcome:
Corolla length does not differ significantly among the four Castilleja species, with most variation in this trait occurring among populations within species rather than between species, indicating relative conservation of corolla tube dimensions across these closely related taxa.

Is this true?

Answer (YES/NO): NO